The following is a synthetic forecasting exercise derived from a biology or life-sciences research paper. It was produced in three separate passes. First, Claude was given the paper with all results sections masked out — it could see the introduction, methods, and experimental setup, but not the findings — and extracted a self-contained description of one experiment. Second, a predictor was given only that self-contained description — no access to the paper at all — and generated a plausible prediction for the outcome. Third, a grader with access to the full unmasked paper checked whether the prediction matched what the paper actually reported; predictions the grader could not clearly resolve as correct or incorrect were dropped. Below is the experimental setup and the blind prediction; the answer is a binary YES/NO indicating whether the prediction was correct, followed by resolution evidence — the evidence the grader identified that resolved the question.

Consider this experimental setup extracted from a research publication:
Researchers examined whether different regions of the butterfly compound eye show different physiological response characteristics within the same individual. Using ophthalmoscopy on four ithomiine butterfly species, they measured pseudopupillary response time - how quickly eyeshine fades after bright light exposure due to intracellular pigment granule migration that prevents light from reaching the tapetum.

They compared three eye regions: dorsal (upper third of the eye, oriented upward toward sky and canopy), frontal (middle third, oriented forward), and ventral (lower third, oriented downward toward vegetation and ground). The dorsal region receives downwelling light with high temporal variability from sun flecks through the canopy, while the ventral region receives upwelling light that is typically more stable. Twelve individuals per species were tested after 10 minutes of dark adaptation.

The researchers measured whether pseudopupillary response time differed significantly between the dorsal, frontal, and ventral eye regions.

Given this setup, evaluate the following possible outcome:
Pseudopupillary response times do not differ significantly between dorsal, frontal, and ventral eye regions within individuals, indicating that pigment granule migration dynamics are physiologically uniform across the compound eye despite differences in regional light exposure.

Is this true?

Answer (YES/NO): NO